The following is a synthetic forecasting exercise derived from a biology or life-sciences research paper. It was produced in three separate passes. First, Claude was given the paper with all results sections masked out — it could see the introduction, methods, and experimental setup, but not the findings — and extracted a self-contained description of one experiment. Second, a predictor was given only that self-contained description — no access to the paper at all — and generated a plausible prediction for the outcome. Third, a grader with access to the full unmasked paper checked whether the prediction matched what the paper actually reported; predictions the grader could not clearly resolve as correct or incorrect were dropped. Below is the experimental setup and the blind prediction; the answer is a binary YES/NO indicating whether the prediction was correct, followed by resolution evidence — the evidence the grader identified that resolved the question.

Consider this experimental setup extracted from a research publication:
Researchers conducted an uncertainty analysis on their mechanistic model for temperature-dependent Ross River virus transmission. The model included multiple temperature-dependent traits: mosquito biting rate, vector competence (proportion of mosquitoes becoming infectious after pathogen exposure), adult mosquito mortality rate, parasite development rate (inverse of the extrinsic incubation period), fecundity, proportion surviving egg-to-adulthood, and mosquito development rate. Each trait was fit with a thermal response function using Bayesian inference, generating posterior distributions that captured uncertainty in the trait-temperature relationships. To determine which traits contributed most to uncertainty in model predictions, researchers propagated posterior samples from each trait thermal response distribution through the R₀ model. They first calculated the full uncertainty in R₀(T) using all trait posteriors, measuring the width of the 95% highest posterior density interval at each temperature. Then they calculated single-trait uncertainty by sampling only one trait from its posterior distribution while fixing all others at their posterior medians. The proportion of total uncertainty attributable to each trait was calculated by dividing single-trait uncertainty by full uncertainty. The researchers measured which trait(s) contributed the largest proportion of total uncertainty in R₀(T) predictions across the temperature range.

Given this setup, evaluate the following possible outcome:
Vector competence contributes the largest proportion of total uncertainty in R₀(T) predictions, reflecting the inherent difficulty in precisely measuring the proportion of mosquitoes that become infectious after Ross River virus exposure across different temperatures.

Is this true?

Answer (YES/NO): NO